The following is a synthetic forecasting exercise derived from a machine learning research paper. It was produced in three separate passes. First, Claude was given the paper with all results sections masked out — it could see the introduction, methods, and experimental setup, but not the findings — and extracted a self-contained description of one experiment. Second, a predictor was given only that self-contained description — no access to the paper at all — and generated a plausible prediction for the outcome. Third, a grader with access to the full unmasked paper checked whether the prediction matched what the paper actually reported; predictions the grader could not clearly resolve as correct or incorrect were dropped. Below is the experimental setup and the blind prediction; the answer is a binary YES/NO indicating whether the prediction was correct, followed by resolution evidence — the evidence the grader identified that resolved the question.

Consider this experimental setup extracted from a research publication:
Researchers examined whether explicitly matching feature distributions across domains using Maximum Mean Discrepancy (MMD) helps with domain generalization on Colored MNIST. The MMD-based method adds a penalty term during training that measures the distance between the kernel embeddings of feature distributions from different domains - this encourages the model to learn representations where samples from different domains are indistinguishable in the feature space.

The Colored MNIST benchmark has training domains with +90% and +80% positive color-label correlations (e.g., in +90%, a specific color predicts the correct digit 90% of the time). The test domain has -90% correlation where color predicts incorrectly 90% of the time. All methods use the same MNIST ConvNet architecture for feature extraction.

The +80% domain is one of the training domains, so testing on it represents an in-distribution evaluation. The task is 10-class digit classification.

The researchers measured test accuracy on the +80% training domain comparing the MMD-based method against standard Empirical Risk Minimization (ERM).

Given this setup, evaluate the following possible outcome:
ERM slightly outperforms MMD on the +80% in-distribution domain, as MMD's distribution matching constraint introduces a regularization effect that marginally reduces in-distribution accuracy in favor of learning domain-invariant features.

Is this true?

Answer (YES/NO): NO